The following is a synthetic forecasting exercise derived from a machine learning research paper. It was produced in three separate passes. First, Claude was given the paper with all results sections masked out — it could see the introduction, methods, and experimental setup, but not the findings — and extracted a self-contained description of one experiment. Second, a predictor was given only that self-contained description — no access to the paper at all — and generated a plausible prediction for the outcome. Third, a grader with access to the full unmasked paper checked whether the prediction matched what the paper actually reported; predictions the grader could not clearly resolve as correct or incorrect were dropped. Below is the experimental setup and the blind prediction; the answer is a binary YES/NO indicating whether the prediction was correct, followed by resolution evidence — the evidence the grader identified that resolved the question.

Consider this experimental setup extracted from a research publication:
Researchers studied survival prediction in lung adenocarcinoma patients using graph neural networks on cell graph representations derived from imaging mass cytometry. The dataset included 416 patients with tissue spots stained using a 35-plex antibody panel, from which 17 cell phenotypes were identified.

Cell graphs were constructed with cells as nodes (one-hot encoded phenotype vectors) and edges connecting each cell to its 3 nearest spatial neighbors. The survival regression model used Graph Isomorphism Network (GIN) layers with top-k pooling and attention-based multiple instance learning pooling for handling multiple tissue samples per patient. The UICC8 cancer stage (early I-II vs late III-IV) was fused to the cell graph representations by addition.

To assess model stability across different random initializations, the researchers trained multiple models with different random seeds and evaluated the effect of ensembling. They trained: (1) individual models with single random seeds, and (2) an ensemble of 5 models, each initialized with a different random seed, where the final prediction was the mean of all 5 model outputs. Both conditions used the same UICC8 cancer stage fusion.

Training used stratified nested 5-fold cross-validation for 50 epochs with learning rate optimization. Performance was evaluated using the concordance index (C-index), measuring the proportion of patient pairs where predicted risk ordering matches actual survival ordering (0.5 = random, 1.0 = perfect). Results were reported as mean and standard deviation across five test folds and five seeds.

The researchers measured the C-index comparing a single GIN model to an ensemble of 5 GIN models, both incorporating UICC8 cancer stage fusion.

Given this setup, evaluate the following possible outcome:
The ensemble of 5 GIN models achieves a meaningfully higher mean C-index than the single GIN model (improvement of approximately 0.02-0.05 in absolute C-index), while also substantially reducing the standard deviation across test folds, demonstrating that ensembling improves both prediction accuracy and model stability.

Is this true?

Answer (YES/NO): NO